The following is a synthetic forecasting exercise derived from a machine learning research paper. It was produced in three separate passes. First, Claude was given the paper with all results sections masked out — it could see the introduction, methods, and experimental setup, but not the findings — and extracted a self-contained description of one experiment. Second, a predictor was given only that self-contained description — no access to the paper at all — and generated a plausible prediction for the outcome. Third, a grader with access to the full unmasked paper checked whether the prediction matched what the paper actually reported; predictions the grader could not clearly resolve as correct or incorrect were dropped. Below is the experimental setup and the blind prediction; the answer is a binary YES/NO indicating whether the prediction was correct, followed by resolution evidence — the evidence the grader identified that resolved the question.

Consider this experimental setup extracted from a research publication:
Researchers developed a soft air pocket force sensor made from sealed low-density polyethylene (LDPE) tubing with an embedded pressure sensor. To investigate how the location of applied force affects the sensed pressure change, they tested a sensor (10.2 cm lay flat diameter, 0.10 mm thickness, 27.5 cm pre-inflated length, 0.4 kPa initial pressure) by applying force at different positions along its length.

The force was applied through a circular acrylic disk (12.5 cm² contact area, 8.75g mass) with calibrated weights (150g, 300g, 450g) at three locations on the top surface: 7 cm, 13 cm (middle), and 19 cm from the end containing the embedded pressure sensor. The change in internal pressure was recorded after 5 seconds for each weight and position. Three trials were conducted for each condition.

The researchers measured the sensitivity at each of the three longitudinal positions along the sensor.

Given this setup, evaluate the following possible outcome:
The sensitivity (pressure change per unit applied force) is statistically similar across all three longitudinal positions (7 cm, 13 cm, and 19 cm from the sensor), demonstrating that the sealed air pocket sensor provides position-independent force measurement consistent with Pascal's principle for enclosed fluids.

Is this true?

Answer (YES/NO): YES